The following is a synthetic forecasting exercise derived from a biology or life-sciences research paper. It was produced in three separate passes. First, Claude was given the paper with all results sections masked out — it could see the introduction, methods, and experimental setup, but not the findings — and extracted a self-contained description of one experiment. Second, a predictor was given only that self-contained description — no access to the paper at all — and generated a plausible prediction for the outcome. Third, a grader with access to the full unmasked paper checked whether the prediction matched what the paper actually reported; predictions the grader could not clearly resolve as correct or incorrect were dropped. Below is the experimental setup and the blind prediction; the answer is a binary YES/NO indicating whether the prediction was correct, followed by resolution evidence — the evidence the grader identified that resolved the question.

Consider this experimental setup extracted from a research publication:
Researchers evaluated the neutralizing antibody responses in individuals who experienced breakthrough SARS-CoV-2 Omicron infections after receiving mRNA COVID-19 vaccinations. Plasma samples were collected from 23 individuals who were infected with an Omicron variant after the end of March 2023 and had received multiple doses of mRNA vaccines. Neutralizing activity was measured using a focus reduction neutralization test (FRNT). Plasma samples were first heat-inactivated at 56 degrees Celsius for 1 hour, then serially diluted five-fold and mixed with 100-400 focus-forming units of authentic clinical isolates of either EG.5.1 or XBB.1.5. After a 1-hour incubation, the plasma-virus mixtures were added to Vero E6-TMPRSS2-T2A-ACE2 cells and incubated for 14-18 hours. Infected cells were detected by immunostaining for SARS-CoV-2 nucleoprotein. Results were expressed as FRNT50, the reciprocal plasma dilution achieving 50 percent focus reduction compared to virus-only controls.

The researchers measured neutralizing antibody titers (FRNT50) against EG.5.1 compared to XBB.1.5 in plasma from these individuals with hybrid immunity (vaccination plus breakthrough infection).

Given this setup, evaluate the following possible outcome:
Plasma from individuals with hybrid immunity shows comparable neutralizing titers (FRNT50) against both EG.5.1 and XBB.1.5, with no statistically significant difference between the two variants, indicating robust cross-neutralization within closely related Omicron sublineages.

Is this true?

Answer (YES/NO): NO